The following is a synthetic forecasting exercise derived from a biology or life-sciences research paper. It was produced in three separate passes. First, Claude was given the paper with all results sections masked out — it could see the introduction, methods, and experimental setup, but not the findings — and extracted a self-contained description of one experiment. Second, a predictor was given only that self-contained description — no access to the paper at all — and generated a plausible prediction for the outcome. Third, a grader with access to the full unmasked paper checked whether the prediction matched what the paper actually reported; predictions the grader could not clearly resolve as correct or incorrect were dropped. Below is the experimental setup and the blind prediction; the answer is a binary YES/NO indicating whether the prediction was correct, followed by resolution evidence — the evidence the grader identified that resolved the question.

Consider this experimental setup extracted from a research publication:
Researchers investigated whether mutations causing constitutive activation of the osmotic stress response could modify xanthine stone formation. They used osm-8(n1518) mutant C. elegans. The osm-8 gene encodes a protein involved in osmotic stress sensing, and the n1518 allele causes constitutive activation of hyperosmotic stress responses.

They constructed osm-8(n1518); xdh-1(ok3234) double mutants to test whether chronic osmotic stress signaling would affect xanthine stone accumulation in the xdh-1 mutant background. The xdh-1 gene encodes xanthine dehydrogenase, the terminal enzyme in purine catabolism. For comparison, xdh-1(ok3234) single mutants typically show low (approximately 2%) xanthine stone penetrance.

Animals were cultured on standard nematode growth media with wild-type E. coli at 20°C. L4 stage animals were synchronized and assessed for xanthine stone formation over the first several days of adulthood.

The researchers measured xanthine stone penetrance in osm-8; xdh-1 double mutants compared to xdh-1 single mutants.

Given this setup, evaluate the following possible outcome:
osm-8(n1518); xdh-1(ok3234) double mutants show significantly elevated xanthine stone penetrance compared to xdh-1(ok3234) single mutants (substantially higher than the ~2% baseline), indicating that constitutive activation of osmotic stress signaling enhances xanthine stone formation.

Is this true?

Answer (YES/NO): YES